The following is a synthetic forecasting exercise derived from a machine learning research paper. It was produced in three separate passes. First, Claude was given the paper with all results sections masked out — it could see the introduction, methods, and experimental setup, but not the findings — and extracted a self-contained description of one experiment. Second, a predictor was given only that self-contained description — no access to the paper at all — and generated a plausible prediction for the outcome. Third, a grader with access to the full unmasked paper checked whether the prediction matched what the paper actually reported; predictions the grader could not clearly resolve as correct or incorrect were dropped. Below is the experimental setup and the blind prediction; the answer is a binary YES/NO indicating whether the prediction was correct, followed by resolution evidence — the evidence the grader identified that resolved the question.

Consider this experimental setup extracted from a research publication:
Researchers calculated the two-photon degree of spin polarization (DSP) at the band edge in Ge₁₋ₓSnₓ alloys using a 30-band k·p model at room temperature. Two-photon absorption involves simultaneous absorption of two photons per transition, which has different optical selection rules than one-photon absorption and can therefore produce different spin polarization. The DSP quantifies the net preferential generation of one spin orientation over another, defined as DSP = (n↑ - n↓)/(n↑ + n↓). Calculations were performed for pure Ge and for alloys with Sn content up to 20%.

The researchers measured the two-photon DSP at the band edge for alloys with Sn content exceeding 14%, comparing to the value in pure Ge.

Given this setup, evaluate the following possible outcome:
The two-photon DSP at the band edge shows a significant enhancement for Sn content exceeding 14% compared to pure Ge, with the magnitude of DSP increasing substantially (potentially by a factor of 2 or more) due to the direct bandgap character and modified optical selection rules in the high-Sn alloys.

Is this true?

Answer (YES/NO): NO